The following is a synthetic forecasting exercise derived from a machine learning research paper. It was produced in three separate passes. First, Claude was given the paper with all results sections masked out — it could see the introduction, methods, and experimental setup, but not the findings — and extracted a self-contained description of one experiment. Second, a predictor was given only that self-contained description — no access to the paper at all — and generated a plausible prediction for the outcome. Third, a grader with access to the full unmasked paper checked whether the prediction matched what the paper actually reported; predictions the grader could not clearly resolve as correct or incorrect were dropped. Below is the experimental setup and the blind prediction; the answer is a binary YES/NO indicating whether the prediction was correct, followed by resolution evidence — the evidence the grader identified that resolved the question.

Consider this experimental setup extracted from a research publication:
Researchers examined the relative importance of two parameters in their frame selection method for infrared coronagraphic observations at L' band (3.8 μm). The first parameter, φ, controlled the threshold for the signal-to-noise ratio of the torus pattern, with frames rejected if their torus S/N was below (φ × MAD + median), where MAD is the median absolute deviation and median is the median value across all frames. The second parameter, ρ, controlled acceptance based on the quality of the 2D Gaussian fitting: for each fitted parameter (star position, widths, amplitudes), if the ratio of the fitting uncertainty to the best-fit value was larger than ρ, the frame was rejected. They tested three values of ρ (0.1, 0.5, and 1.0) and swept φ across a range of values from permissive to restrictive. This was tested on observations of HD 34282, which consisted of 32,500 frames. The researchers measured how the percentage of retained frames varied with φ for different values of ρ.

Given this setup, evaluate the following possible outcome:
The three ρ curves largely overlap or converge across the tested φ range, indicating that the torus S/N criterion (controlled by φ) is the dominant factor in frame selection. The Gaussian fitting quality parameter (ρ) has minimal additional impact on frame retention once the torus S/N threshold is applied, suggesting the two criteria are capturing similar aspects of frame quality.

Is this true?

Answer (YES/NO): YES